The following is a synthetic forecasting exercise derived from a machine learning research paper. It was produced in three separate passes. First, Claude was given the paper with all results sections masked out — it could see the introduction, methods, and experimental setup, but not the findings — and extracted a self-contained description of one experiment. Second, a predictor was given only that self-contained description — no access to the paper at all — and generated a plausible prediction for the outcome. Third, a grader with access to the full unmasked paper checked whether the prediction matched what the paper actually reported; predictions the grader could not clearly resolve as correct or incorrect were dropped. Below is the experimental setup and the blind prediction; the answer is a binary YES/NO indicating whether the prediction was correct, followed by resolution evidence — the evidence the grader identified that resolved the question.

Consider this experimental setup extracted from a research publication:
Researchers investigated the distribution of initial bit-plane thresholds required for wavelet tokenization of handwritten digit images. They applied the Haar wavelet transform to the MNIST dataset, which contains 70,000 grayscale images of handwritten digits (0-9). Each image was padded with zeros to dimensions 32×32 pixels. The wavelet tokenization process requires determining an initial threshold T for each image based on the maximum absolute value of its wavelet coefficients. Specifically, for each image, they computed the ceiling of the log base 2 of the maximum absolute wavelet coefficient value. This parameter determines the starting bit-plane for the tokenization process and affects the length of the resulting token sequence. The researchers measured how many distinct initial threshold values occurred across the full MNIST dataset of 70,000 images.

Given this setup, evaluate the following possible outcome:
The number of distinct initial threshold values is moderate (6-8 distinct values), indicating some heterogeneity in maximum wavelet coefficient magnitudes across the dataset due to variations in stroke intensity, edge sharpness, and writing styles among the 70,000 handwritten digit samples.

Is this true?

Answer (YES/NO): NO